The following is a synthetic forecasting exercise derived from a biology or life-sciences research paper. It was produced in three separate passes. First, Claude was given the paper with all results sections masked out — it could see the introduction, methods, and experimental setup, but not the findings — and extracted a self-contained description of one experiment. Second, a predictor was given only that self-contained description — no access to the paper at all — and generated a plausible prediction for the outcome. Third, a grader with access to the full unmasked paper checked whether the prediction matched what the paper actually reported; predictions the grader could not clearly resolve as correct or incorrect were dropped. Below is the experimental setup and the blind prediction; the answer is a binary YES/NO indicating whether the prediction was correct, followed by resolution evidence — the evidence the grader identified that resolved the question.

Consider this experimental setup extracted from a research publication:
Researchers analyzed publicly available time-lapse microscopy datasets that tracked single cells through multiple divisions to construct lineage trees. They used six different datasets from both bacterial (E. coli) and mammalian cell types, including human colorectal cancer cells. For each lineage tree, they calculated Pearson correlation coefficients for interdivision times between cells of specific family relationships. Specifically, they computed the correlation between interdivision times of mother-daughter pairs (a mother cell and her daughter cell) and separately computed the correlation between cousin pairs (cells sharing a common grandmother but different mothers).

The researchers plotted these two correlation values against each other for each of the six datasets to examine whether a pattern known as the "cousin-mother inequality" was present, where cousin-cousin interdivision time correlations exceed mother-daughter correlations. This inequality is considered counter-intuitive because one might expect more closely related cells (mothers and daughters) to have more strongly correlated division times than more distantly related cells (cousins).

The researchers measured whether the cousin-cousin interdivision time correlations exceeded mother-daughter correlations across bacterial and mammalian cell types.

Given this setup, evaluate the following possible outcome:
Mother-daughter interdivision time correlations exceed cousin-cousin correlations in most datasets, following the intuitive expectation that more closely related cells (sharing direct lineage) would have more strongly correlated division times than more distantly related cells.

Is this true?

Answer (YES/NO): NO